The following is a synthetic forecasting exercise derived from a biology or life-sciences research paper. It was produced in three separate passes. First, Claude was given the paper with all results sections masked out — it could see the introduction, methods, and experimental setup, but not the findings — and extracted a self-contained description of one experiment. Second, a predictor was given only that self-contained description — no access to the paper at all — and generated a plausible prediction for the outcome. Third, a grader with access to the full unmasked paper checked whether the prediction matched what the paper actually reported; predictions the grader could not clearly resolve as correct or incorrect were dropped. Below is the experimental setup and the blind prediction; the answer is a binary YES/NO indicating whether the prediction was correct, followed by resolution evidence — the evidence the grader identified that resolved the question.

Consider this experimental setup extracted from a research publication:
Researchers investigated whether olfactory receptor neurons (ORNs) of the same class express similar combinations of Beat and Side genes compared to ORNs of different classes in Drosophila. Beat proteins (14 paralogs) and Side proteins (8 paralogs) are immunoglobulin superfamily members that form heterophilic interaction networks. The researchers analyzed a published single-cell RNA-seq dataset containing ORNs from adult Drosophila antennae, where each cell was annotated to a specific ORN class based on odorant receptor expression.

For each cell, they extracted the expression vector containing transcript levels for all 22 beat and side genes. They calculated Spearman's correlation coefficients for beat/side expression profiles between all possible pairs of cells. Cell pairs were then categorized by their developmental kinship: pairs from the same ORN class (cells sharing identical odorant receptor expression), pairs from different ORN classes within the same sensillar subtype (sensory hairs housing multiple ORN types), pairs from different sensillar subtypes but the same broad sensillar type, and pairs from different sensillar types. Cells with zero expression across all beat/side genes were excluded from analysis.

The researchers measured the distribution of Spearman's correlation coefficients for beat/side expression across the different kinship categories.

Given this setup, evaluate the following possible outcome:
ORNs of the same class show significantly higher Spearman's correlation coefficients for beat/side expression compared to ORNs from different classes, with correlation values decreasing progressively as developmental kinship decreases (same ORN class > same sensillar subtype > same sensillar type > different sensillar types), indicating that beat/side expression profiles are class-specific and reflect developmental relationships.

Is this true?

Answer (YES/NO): NO